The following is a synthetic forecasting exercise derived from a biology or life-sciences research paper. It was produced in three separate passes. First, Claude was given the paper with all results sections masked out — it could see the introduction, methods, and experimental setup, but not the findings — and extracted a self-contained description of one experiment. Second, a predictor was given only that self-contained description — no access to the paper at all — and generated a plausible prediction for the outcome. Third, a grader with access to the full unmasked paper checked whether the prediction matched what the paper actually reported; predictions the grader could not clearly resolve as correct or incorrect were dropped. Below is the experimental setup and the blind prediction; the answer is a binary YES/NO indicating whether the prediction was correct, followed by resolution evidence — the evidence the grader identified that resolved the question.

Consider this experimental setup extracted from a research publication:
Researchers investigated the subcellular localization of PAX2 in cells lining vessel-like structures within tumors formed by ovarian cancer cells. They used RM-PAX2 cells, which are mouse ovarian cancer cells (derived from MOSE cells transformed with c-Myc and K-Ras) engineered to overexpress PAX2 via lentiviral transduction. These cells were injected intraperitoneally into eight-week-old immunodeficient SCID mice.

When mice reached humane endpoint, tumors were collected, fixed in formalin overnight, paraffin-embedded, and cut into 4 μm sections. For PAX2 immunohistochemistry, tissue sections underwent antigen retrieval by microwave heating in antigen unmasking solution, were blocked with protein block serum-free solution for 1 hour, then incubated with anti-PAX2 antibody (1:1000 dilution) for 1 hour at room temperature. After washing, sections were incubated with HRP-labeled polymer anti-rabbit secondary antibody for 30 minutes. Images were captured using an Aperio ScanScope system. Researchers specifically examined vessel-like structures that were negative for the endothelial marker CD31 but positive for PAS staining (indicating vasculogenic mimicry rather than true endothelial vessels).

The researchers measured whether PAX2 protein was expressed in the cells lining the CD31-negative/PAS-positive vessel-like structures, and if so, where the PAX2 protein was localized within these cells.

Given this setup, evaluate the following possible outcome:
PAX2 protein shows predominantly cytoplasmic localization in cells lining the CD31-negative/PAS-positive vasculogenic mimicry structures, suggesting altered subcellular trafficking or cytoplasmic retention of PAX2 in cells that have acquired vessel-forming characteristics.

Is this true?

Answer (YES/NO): NO